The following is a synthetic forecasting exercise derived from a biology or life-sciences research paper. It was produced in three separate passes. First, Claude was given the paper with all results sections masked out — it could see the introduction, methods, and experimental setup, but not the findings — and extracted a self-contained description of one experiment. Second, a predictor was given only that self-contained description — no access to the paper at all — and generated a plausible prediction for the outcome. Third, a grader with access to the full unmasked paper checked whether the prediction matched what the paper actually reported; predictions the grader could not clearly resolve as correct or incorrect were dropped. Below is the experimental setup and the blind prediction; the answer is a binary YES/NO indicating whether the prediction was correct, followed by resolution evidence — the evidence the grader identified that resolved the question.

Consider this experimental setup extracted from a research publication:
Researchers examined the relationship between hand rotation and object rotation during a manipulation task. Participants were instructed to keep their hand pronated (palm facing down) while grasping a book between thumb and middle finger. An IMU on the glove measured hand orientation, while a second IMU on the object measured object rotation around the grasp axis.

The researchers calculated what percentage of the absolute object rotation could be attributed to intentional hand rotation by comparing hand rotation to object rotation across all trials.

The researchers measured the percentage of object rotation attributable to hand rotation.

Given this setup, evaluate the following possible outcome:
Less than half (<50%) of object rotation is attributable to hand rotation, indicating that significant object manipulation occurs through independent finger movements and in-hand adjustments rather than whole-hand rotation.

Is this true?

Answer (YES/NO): NO